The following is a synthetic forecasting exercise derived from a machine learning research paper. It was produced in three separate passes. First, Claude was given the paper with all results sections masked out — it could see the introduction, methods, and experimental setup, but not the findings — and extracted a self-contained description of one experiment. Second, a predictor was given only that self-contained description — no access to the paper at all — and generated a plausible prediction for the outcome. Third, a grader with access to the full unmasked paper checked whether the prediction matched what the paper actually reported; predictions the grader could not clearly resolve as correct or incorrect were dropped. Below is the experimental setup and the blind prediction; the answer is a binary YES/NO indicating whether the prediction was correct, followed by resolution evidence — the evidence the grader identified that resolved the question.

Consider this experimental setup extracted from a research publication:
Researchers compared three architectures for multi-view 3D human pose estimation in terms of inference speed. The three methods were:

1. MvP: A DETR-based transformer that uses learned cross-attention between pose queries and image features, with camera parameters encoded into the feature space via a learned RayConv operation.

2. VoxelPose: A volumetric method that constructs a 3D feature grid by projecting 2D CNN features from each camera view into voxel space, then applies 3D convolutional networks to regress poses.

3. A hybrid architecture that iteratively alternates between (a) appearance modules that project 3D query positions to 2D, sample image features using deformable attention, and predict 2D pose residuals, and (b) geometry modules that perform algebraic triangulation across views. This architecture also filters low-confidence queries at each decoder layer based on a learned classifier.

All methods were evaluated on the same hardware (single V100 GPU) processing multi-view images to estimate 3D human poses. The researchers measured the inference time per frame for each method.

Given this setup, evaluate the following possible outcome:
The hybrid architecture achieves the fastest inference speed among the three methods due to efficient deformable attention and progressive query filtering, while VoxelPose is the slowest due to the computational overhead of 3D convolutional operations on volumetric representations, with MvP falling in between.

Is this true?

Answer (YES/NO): NO